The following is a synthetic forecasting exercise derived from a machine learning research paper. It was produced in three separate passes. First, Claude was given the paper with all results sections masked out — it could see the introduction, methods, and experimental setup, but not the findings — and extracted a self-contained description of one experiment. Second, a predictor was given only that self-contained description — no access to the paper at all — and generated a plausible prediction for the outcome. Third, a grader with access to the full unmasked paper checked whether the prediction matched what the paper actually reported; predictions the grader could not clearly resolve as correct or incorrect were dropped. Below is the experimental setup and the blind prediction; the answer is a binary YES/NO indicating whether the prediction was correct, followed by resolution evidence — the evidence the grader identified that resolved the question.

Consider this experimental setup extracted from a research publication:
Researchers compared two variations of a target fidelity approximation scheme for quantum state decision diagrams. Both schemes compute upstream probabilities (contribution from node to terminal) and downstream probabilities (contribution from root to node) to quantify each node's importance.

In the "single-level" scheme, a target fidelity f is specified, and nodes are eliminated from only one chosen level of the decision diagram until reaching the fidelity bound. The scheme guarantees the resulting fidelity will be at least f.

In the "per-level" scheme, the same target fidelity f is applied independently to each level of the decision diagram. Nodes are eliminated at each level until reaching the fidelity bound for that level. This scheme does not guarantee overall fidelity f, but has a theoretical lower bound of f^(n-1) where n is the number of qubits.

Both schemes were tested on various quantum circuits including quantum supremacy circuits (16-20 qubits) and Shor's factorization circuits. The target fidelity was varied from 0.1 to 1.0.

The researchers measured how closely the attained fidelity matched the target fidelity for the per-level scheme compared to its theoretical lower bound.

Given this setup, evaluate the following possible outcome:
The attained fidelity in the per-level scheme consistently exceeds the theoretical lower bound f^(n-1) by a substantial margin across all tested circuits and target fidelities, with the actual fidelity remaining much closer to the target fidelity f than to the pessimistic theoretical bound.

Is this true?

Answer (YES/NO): YES